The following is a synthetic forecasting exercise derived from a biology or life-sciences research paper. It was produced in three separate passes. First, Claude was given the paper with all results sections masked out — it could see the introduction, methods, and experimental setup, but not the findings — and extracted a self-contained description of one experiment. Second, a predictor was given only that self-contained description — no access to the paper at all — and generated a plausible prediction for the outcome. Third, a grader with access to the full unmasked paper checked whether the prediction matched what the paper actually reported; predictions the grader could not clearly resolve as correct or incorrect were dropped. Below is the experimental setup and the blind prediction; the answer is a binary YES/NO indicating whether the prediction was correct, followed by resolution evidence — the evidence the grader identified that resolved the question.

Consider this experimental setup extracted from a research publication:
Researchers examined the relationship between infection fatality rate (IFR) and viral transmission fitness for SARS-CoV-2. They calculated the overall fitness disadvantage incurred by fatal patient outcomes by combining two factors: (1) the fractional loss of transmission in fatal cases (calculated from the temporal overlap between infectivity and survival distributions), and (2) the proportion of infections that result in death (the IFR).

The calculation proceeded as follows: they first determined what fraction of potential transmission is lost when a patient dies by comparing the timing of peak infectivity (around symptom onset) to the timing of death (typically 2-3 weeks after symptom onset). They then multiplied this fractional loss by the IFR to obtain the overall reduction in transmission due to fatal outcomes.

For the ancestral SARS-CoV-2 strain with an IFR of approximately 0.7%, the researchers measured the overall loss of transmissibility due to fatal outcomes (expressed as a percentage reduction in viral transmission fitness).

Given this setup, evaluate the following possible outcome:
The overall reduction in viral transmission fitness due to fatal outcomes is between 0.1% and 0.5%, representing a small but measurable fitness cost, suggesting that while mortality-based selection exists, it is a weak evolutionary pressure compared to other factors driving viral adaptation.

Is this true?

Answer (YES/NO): NO